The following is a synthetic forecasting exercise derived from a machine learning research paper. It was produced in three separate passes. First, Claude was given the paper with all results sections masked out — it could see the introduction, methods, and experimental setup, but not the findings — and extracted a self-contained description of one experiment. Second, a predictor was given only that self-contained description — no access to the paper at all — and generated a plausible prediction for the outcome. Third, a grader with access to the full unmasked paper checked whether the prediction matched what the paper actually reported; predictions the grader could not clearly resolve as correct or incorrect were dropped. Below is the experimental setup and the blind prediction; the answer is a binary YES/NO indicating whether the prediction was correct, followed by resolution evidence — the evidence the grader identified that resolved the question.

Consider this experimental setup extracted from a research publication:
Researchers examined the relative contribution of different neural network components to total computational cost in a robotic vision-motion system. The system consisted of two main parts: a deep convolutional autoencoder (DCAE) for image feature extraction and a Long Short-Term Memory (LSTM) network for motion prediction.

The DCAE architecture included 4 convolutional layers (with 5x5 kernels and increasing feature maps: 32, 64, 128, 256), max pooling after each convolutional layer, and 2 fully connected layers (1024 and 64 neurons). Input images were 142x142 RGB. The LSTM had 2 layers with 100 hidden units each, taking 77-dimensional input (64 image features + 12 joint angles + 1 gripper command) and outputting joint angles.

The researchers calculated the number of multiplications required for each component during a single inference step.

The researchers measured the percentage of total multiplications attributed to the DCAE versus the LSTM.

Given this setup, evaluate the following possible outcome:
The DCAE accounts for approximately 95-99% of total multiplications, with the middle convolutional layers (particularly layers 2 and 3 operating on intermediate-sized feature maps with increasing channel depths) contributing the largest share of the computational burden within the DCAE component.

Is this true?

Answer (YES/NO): NO